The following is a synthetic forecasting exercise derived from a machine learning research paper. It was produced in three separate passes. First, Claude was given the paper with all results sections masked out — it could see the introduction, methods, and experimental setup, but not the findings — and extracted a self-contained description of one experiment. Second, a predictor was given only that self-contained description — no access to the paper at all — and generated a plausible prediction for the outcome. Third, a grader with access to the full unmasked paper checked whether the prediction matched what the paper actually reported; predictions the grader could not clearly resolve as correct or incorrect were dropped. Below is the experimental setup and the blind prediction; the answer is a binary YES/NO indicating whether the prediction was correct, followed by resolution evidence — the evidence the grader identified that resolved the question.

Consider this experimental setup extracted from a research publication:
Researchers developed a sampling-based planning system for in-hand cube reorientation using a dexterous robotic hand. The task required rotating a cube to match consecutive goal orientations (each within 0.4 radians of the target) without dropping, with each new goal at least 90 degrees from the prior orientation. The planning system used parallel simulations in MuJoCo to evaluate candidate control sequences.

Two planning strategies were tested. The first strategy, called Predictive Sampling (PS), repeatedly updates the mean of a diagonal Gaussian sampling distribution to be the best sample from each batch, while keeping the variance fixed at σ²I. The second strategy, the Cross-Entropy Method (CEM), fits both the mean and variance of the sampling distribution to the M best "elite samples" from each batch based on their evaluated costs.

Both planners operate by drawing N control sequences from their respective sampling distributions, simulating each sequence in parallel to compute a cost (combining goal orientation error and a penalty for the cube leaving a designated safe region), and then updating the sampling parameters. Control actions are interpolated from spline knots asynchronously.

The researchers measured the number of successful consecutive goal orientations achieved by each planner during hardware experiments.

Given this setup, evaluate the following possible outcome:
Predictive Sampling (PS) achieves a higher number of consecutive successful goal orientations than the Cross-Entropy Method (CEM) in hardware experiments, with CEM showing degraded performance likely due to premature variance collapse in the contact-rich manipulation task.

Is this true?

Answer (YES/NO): NO